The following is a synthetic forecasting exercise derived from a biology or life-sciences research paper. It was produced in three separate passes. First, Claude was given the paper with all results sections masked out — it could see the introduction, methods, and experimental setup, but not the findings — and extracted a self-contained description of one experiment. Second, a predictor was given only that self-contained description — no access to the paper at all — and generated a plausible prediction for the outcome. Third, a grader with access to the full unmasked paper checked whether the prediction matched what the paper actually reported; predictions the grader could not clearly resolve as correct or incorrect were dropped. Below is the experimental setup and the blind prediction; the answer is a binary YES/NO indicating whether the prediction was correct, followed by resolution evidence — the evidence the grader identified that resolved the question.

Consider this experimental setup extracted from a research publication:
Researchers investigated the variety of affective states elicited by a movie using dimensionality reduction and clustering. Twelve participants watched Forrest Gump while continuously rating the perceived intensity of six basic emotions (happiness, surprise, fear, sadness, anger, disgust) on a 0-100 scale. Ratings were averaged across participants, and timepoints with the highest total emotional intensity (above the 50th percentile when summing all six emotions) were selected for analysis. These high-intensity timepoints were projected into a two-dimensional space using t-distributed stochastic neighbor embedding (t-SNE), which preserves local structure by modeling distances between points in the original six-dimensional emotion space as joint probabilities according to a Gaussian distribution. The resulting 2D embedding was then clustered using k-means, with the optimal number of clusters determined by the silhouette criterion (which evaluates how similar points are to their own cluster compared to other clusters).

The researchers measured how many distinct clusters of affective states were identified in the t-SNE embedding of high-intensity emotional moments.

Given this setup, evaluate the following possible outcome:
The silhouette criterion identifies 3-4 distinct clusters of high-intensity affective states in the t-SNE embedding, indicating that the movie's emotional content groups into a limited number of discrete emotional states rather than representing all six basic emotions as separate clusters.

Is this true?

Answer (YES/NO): NO